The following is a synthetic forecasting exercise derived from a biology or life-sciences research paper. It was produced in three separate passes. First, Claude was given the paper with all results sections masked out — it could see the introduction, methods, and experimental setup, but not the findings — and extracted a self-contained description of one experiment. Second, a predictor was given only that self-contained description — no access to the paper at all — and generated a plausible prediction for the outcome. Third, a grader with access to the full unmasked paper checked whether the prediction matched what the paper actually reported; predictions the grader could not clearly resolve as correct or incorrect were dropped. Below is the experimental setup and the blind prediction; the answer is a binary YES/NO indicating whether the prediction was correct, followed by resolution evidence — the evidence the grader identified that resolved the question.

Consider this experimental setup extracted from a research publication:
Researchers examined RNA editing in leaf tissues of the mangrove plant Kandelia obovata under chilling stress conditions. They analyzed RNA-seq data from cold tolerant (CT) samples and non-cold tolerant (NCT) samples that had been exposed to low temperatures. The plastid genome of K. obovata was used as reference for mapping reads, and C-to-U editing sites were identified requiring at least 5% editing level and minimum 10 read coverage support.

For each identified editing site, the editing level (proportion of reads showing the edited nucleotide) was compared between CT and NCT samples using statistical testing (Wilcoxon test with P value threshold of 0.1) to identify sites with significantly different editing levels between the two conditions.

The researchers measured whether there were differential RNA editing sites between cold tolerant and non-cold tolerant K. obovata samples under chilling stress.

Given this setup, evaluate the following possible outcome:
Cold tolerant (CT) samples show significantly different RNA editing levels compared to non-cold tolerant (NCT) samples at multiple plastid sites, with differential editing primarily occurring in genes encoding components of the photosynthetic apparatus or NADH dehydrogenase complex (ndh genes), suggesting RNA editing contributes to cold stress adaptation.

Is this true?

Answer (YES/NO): YES